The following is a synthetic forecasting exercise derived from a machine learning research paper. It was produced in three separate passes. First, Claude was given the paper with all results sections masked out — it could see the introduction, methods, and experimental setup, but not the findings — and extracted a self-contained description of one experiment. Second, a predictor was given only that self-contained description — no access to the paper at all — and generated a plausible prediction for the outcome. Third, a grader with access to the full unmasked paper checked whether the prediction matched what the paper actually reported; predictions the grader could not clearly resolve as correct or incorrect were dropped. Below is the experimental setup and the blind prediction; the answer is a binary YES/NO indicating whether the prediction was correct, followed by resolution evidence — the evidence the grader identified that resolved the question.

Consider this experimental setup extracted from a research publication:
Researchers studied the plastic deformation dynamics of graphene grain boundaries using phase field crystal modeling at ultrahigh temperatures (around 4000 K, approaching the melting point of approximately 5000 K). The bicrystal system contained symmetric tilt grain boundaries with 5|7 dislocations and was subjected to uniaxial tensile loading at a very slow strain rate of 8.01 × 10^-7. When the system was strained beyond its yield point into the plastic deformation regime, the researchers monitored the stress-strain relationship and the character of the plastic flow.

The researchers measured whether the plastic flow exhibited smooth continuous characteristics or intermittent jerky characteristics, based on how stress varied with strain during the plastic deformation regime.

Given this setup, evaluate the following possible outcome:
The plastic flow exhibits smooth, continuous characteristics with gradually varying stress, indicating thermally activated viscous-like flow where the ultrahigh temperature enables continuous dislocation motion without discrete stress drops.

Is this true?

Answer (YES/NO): NO